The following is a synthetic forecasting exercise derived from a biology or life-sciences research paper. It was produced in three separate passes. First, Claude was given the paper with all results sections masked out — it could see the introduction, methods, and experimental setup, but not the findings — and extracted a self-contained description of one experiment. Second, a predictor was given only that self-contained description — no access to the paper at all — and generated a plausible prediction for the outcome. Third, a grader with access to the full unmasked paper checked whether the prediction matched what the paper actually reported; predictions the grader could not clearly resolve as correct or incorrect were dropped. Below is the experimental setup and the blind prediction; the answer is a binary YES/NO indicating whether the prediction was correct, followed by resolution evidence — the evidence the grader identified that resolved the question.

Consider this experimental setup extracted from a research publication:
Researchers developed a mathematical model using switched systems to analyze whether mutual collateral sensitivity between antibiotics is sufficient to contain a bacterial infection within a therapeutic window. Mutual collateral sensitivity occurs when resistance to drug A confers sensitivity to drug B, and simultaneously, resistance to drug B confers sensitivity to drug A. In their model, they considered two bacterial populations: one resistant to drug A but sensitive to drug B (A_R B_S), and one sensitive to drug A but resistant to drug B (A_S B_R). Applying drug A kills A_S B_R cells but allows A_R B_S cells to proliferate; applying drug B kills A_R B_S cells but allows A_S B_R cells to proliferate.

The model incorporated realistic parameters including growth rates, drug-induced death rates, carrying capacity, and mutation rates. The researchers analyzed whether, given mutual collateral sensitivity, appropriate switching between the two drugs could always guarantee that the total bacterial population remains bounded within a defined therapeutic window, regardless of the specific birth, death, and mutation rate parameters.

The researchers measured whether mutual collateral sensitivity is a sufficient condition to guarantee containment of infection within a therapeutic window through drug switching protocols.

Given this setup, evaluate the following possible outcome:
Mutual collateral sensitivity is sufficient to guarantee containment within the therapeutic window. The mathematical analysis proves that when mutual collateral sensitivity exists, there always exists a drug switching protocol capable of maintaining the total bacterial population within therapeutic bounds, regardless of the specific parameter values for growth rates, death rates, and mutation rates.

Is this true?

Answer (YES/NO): NO